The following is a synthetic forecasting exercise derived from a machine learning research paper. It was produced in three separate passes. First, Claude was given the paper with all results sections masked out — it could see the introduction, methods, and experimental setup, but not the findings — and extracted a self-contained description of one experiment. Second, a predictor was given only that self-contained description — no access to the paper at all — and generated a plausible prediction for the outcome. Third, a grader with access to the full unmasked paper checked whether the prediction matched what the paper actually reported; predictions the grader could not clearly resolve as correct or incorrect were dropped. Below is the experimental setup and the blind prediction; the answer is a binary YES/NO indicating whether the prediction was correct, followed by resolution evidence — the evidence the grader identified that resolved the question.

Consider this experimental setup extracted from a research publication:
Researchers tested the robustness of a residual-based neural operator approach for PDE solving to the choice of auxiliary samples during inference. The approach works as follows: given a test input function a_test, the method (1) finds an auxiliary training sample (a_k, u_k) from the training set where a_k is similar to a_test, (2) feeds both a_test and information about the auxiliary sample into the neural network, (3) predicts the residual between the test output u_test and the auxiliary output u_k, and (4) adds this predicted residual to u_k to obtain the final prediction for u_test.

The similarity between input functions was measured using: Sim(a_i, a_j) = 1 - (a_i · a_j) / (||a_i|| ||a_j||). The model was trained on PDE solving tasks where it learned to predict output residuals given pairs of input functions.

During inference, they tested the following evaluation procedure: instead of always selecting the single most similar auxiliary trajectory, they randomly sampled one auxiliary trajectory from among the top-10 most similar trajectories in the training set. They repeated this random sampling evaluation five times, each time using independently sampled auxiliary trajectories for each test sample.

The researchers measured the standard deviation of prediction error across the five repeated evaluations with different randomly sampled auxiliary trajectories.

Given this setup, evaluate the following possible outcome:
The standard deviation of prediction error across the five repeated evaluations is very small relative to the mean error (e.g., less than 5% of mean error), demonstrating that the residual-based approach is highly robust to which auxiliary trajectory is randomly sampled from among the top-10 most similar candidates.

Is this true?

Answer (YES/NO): YES